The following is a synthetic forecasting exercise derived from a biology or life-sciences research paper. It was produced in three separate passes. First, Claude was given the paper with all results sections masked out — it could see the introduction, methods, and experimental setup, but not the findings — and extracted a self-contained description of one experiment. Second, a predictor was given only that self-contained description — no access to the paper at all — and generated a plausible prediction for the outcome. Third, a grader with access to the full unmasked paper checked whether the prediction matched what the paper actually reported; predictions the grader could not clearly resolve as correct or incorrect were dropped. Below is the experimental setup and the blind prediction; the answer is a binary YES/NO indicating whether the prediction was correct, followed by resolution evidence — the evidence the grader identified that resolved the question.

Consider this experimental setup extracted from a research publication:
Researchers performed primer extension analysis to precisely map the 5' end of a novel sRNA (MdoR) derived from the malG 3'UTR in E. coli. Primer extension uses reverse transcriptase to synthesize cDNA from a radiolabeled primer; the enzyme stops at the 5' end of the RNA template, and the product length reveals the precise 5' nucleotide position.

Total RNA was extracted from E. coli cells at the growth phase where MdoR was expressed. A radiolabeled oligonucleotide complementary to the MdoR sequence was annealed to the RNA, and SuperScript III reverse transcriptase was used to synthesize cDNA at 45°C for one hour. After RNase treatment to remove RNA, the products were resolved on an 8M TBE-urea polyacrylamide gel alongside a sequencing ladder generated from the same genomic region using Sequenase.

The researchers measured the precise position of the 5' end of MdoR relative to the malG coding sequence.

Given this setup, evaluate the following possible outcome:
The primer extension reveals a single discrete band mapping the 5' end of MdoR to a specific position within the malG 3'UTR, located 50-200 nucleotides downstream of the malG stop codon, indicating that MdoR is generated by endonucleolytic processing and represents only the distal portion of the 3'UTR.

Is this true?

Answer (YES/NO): NO